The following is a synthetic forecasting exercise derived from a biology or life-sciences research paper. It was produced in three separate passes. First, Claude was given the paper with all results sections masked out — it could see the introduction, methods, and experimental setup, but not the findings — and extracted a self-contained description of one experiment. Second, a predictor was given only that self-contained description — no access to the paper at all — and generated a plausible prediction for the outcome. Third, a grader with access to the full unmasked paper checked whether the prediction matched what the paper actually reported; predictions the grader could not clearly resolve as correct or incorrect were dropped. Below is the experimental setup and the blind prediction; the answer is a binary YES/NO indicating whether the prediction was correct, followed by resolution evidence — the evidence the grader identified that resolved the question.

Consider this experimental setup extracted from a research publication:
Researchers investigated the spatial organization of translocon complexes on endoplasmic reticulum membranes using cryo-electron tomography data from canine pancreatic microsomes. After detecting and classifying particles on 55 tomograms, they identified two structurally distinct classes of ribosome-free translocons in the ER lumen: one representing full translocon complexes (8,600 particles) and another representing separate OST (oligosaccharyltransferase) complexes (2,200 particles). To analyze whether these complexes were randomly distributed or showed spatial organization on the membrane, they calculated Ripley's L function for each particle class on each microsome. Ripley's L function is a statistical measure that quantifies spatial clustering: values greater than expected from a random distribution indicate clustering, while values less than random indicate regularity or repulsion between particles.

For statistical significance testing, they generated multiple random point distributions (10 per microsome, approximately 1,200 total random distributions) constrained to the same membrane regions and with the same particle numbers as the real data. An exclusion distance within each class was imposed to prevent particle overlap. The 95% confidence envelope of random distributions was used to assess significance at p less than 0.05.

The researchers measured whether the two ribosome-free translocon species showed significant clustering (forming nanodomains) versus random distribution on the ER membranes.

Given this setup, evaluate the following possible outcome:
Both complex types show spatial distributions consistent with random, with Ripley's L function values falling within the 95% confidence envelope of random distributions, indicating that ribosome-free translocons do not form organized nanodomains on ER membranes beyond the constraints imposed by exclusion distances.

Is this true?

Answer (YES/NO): NO